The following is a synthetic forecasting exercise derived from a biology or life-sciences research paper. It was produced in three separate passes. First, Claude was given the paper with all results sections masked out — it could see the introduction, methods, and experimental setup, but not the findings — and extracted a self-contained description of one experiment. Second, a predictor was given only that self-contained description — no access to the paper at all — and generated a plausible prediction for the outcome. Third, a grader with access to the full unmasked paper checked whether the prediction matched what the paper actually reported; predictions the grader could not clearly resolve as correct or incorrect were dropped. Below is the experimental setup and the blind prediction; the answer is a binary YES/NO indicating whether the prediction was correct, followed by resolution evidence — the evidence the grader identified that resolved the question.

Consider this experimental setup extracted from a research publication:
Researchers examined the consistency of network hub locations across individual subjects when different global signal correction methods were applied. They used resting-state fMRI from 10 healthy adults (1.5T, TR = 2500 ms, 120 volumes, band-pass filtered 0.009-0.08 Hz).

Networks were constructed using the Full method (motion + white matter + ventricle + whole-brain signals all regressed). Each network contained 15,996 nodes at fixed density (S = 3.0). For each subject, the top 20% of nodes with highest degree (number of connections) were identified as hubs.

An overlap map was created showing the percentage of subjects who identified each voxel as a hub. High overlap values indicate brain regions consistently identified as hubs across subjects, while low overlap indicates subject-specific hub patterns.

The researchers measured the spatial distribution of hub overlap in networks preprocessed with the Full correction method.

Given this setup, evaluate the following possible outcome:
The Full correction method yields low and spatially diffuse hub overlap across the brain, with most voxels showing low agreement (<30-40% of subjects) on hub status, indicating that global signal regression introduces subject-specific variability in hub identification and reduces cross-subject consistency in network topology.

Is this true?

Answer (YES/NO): NO